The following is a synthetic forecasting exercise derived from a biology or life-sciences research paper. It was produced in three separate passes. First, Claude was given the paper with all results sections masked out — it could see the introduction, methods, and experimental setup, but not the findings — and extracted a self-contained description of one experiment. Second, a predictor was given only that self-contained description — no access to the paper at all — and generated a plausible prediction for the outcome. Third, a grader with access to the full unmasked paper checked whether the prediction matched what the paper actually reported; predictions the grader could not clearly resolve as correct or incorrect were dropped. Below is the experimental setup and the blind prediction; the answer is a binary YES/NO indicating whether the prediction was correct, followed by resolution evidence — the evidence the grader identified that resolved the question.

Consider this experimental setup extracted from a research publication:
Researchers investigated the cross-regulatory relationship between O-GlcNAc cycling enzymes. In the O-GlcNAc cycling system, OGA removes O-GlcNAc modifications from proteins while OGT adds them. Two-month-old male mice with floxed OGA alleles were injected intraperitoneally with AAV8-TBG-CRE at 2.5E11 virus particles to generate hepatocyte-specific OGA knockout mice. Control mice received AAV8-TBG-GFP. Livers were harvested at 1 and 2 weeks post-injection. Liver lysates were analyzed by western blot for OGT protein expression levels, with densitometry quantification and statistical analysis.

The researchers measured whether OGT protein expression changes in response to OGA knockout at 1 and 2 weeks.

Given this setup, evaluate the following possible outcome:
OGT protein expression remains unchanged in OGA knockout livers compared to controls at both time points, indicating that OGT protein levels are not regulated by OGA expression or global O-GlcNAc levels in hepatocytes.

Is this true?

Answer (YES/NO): NO